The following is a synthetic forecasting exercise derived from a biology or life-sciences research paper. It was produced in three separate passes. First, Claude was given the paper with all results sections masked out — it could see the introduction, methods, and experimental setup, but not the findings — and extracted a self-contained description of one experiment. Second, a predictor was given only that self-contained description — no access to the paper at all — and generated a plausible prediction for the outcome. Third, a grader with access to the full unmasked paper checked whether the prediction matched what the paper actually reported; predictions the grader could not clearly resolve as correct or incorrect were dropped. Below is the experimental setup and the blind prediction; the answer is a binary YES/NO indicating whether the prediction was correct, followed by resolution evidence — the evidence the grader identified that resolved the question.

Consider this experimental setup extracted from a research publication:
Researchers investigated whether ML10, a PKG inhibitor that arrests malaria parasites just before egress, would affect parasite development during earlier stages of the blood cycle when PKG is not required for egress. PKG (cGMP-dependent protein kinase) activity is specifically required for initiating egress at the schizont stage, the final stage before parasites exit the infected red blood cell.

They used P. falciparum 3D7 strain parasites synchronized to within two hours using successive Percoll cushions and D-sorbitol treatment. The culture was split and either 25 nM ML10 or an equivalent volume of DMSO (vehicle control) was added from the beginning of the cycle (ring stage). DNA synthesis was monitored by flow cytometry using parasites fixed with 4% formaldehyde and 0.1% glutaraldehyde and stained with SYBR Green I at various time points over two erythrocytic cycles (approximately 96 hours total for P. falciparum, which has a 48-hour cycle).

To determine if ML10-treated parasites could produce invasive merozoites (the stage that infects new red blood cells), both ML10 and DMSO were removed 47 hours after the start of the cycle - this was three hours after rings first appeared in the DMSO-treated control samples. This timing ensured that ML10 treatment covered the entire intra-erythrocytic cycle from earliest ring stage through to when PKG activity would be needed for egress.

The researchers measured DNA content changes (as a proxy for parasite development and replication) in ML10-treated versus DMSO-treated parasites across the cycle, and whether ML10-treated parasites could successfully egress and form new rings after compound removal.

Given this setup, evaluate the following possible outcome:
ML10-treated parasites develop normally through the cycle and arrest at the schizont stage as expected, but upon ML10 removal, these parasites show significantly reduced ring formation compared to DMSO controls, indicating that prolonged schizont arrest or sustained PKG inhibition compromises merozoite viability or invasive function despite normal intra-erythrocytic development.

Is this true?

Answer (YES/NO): NO